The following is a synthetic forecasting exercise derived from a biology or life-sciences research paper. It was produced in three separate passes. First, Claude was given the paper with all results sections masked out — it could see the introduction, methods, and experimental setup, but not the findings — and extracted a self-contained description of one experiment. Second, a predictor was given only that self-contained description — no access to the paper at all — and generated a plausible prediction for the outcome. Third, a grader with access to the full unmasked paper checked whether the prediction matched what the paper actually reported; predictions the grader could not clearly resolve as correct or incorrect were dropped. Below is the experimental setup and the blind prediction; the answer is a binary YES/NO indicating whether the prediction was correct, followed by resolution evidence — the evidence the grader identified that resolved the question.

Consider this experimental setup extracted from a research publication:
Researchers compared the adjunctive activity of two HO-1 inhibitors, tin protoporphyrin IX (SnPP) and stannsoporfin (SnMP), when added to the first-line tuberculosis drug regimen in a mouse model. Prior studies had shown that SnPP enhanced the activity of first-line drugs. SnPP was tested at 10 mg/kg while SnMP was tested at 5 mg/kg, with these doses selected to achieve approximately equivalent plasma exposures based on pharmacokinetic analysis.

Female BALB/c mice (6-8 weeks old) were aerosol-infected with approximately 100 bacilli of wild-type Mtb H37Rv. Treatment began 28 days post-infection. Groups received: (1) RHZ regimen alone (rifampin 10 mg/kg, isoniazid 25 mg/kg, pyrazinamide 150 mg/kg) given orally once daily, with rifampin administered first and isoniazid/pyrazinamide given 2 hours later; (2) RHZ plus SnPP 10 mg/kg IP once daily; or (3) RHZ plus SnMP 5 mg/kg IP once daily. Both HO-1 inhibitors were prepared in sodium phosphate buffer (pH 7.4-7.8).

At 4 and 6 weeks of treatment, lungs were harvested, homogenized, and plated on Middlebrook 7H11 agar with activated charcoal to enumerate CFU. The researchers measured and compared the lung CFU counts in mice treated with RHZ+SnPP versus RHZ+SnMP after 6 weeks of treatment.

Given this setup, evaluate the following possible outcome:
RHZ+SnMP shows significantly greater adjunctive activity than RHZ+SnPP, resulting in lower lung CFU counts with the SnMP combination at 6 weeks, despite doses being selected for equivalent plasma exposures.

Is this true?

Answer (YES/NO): NO